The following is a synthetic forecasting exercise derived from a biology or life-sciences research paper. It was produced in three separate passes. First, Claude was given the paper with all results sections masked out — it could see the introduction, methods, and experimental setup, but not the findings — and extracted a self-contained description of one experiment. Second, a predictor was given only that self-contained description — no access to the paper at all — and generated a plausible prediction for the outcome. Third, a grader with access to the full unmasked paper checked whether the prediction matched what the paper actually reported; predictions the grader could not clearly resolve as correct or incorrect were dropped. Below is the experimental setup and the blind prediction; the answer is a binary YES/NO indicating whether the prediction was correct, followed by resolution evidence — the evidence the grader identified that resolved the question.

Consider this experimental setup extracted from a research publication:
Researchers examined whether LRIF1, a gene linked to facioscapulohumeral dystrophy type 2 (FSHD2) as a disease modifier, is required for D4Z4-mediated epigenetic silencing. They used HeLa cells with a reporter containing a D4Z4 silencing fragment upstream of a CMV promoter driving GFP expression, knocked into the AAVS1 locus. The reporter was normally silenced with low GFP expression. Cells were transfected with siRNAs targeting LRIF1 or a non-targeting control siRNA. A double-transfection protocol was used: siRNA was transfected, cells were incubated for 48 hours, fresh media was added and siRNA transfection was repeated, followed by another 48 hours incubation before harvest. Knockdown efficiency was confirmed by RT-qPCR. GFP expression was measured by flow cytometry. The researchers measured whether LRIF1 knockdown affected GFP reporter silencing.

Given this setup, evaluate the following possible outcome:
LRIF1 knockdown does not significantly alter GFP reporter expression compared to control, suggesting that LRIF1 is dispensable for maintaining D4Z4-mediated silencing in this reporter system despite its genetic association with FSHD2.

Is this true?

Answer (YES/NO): NO